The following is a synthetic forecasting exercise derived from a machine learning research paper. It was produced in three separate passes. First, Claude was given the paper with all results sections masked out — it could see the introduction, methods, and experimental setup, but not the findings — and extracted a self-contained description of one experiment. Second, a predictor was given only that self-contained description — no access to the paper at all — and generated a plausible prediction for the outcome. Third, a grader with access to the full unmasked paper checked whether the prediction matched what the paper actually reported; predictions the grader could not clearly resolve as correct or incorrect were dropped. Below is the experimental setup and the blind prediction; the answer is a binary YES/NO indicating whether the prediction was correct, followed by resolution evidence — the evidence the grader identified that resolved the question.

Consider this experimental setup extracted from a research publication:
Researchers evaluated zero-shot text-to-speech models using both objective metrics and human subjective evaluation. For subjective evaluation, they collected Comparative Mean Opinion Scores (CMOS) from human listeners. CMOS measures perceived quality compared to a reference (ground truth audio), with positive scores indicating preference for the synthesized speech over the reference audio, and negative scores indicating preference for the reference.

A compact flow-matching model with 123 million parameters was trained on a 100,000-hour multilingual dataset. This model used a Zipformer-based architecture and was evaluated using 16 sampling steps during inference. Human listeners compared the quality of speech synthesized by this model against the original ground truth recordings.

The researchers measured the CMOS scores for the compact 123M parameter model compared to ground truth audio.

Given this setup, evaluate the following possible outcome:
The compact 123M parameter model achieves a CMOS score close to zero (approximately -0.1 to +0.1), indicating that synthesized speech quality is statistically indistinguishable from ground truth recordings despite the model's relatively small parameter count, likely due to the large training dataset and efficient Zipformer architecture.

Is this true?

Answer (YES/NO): NO